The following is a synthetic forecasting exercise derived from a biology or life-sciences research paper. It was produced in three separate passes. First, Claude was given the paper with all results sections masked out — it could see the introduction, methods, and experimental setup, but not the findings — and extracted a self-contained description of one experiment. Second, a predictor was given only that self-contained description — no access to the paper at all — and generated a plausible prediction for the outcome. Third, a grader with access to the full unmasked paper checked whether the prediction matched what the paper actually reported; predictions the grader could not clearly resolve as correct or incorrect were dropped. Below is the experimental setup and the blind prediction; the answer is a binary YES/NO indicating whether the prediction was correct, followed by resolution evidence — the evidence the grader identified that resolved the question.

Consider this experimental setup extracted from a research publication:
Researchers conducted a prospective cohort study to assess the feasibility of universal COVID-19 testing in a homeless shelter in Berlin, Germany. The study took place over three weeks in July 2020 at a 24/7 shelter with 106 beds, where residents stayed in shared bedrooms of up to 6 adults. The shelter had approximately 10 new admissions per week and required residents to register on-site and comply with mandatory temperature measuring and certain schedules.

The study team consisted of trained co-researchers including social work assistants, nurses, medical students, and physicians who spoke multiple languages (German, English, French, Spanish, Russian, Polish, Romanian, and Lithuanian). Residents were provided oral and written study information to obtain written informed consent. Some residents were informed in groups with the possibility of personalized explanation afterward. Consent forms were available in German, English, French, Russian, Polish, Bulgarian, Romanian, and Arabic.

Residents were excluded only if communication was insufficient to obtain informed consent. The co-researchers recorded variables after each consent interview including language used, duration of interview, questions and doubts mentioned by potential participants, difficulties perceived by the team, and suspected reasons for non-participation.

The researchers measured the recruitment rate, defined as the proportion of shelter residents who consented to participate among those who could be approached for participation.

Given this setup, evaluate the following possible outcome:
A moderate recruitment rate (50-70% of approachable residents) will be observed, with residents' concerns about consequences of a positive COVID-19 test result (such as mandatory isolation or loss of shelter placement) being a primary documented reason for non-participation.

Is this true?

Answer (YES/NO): NO